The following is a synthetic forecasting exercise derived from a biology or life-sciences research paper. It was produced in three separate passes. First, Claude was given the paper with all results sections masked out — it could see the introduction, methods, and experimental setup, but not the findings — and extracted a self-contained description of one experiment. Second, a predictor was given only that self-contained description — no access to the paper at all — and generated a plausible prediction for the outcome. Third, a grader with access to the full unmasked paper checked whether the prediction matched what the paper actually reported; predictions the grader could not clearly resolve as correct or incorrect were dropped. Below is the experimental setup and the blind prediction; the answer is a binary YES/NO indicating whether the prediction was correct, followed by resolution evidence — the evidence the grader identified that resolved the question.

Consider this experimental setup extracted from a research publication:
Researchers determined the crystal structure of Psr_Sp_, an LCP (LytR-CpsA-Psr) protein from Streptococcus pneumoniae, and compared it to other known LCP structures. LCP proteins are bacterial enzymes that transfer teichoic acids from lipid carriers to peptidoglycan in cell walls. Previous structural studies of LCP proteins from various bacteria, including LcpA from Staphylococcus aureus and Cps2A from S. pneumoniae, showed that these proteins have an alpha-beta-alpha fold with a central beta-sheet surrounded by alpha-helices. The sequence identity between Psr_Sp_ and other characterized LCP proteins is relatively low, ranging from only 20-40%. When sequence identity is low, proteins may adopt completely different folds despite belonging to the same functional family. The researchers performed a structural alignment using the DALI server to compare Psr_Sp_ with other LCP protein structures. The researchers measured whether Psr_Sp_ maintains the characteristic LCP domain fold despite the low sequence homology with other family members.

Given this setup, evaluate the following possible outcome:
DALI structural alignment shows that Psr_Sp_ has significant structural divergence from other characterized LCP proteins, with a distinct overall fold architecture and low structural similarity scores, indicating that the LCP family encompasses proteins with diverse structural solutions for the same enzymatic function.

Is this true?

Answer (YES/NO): NO